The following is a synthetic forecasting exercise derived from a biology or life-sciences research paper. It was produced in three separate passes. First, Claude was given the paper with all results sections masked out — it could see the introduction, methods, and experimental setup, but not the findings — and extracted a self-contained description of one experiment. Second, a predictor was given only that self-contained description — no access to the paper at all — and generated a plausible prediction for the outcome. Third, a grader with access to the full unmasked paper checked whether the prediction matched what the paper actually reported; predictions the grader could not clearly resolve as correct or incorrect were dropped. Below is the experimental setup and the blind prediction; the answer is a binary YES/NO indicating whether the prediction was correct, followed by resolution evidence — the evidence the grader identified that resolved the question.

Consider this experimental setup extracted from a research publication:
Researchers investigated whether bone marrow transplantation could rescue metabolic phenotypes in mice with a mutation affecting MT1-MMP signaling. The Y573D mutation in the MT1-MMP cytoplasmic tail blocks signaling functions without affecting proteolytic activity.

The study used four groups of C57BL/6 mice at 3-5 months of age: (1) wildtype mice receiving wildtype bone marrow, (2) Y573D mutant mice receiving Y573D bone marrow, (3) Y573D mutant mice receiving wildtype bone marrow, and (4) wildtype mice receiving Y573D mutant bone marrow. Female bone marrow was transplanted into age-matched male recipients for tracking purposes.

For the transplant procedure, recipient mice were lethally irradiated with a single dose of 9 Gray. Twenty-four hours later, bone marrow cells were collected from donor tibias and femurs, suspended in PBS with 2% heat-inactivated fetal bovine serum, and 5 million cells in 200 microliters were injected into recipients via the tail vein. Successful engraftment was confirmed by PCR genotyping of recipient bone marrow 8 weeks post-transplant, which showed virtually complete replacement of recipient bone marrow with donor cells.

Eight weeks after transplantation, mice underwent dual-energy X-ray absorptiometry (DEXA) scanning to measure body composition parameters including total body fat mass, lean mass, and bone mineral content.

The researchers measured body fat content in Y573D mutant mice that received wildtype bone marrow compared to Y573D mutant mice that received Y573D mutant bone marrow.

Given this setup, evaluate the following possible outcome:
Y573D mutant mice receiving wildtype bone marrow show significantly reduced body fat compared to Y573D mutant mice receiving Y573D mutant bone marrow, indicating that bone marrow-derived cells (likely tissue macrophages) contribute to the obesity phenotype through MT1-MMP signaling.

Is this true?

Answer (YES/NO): NO